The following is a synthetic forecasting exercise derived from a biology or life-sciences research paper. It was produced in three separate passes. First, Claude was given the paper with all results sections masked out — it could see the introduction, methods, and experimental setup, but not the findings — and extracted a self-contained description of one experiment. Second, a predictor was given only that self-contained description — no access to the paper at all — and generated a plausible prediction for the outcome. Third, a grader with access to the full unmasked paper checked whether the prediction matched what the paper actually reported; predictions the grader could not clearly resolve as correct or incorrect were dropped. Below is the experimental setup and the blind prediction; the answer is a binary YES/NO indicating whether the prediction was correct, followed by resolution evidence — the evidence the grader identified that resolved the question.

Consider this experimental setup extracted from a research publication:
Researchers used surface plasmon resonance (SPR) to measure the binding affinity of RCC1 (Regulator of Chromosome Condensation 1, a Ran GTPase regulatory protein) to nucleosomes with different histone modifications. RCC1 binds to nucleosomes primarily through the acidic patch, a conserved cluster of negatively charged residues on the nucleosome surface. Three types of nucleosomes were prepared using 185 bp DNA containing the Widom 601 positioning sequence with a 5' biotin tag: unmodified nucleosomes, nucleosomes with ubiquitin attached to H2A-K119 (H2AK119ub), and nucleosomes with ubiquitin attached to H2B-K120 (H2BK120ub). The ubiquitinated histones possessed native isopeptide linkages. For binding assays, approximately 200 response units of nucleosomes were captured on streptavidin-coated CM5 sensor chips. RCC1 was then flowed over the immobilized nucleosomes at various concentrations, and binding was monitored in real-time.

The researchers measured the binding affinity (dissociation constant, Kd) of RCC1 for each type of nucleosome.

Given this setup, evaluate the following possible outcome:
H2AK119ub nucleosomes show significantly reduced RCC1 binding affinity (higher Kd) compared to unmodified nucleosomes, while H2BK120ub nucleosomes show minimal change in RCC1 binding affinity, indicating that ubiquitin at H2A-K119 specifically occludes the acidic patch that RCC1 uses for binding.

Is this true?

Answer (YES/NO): NO